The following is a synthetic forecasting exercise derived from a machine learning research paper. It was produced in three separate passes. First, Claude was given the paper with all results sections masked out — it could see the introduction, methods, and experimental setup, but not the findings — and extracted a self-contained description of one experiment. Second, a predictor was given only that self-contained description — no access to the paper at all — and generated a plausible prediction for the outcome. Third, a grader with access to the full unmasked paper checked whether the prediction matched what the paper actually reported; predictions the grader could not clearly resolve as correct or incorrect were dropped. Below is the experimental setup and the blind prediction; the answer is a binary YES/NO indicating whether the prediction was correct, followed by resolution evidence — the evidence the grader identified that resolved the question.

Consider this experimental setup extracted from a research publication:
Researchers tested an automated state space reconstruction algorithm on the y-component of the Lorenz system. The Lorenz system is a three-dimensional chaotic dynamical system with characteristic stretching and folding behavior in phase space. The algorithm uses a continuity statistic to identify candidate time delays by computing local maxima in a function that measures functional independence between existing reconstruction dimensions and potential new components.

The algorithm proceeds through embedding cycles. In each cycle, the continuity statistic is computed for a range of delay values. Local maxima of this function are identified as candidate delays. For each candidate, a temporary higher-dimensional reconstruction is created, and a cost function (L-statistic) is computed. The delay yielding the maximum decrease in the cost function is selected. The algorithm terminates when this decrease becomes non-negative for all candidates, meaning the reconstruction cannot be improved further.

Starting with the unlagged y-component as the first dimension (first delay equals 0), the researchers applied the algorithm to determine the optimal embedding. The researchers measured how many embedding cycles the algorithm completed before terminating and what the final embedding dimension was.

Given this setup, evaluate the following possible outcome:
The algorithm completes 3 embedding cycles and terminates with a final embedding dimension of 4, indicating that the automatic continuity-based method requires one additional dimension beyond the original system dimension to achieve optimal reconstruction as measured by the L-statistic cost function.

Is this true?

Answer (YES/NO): NO